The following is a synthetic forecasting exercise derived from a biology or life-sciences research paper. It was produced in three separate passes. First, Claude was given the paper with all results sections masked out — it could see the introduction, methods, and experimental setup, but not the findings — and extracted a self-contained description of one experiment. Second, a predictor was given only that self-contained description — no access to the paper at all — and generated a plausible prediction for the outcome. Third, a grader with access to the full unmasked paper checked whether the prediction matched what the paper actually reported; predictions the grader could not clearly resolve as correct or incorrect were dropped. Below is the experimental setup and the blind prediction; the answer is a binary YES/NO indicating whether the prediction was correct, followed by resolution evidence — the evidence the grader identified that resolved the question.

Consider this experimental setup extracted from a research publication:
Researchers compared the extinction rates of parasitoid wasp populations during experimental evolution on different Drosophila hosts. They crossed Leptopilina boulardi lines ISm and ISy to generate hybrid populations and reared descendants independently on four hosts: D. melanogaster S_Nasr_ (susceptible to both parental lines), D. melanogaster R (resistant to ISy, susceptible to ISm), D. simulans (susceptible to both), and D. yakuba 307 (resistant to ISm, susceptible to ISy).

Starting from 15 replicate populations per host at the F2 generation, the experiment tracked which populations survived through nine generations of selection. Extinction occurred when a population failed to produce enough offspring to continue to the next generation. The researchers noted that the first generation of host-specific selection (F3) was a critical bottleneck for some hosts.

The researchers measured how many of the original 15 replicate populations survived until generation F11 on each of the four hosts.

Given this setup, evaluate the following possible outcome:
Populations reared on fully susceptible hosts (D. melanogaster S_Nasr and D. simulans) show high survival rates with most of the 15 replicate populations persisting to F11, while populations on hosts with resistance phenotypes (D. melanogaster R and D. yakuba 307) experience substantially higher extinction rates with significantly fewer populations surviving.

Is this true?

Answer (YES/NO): NO